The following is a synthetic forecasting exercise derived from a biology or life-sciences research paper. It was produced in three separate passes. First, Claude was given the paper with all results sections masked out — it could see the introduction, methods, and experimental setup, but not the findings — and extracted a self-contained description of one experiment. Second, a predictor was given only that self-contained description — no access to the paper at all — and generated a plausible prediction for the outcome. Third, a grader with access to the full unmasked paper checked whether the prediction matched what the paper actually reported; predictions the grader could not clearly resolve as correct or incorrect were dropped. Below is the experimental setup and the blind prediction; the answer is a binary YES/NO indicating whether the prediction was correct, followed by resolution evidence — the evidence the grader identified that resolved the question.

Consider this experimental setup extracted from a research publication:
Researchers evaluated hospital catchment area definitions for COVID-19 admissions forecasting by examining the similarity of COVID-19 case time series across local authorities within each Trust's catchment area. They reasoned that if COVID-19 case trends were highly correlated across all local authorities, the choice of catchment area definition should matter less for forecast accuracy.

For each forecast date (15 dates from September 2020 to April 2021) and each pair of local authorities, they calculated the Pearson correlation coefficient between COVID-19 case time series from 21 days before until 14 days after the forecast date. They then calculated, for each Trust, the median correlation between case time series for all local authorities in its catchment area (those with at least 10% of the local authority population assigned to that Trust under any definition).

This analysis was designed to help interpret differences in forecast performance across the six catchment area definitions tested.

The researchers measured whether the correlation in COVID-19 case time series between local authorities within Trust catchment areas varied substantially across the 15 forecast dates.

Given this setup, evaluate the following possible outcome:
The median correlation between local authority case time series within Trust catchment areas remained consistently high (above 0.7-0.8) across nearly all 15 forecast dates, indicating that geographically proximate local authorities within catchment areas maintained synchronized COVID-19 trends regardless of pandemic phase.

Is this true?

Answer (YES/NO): NO